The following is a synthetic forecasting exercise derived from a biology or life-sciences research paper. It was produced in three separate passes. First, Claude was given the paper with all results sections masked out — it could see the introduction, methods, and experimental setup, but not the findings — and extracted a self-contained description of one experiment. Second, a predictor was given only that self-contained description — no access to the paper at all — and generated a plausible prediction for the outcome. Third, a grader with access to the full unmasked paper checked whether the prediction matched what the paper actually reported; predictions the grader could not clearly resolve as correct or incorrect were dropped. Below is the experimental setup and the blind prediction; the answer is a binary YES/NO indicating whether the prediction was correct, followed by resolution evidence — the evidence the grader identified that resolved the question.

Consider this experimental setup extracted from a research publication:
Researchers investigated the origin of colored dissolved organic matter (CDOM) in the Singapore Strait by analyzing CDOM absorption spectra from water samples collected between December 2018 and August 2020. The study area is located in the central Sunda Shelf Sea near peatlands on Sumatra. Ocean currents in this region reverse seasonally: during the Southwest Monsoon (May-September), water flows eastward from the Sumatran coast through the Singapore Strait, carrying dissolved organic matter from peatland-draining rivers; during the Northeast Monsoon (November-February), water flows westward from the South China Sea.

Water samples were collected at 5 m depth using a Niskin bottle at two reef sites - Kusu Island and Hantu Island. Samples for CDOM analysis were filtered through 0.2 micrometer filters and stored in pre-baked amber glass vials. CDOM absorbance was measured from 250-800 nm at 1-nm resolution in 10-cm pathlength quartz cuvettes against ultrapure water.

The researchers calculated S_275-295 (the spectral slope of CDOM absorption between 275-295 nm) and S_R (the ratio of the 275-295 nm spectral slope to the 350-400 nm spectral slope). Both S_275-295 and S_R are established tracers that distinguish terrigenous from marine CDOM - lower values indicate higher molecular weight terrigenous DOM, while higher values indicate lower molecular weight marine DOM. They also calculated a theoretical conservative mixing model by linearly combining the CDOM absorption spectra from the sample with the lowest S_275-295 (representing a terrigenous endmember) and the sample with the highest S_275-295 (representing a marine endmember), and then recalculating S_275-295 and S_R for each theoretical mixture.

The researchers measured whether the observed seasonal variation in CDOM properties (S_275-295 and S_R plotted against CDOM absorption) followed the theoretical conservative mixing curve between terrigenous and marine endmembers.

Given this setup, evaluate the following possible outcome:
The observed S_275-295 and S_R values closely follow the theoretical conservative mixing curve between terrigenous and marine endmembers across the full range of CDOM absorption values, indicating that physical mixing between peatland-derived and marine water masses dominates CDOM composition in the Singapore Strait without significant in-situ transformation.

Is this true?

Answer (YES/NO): YES